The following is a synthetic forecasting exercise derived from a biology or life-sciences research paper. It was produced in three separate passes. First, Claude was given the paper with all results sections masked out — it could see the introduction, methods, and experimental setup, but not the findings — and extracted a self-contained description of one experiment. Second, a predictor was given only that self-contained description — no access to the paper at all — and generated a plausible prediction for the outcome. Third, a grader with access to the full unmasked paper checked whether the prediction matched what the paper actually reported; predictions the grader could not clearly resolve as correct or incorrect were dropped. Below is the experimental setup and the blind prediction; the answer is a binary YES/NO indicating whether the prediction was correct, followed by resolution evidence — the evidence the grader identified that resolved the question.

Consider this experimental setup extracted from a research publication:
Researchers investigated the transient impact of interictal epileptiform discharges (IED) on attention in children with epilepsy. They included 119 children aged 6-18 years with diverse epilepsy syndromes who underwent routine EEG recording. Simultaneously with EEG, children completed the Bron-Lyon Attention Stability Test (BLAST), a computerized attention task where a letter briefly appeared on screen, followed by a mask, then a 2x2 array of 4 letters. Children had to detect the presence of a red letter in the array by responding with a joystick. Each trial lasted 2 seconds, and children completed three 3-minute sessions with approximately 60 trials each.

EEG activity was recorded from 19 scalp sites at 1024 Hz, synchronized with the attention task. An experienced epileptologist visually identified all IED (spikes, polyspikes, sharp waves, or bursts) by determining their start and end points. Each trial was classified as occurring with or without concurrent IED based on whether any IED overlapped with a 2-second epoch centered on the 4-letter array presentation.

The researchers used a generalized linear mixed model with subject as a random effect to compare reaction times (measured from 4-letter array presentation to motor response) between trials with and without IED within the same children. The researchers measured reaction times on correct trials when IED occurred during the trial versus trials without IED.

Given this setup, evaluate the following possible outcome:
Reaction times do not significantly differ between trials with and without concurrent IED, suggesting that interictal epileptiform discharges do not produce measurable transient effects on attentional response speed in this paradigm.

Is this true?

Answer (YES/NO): NO